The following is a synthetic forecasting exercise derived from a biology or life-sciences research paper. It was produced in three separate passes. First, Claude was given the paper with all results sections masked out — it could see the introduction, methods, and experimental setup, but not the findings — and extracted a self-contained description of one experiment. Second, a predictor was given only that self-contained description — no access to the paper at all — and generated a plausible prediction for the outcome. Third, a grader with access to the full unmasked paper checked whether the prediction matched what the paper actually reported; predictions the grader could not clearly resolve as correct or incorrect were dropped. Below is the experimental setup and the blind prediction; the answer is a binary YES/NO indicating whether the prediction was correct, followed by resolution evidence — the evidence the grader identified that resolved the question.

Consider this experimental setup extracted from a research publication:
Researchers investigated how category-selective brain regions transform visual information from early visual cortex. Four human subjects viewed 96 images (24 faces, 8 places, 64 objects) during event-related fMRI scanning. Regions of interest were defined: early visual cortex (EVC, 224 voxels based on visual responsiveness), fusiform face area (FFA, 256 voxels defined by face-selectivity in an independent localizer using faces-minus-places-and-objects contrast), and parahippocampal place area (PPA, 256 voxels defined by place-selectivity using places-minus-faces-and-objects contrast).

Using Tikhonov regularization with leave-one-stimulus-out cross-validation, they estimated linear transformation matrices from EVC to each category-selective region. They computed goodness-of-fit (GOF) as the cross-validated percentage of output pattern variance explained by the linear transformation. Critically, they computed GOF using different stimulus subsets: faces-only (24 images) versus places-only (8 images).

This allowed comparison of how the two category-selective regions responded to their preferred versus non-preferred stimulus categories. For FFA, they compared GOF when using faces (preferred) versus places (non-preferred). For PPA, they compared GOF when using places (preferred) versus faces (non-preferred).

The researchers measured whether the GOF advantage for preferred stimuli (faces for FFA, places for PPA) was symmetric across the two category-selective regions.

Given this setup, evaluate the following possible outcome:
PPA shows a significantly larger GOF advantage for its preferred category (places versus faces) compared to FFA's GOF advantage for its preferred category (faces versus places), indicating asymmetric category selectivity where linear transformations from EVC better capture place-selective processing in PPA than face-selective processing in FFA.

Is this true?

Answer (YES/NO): NO